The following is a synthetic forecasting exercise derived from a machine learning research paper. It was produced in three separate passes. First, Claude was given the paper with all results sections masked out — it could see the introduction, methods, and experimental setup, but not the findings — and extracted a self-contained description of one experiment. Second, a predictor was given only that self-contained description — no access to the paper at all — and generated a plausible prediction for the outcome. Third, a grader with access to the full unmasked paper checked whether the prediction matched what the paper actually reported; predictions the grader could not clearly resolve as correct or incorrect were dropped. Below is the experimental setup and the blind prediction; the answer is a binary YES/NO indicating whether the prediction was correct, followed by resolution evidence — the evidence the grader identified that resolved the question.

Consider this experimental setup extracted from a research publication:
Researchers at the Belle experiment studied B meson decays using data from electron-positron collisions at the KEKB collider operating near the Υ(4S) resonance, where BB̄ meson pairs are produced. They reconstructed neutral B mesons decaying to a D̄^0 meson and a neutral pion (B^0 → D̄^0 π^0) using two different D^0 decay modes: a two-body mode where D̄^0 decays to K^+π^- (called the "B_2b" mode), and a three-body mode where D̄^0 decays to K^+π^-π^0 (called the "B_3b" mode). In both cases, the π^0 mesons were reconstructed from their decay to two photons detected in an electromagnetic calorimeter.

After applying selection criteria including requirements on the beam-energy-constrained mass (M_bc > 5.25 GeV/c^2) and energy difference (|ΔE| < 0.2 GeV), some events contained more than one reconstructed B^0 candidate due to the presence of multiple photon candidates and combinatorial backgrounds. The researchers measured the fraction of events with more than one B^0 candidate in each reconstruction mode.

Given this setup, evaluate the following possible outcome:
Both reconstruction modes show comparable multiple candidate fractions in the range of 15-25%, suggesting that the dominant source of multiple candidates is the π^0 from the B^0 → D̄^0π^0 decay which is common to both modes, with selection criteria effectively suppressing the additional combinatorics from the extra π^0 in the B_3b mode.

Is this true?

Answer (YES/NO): NO